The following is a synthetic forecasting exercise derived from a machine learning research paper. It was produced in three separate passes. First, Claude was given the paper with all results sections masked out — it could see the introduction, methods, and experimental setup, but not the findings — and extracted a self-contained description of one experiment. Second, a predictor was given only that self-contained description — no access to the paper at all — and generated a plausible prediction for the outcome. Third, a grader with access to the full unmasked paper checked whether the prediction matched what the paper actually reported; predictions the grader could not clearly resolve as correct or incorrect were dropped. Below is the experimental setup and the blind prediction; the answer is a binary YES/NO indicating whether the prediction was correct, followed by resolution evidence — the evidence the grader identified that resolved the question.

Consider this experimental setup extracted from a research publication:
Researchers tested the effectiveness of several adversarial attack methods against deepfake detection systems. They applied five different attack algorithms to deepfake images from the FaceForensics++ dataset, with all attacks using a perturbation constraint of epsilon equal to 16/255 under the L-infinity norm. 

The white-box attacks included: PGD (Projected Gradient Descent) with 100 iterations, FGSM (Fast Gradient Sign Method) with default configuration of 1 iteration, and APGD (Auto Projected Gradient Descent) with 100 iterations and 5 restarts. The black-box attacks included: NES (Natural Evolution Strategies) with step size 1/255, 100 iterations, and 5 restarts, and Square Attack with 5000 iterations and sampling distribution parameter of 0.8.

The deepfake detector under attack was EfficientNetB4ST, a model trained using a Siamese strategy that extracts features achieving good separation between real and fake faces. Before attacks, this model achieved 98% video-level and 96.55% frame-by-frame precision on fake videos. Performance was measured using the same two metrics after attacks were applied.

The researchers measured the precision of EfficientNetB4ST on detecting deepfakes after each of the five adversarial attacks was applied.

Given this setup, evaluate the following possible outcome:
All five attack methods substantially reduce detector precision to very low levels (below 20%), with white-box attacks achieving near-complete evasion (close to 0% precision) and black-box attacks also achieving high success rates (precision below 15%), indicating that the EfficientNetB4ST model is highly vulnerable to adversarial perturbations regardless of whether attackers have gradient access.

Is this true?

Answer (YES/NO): NO